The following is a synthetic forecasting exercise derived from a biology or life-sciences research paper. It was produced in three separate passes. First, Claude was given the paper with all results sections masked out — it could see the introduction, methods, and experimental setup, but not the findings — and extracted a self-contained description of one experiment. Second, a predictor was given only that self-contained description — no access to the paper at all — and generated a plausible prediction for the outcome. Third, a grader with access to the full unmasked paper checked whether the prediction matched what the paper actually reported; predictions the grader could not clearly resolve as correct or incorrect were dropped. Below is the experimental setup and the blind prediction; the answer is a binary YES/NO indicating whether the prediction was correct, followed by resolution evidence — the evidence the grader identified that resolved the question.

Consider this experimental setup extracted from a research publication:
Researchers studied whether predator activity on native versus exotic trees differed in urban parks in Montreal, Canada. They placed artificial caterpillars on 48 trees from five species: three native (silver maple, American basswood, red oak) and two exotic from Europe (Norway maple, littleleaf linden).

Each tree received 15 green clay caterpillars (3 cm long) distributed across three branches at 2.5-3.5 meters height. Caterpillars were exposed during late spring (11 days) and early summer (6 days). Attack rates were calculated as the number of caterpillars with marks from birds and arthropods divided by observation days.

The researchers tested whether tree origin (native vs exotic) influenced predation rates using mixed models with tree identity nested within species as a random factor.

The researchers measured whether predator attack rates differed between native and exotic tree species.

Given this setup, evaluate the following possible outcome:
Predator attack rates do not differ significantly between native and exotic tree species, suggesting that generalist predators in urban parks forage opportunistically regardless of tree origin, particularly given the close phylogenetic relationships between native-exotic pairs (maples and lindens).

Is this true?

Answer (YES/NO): YES